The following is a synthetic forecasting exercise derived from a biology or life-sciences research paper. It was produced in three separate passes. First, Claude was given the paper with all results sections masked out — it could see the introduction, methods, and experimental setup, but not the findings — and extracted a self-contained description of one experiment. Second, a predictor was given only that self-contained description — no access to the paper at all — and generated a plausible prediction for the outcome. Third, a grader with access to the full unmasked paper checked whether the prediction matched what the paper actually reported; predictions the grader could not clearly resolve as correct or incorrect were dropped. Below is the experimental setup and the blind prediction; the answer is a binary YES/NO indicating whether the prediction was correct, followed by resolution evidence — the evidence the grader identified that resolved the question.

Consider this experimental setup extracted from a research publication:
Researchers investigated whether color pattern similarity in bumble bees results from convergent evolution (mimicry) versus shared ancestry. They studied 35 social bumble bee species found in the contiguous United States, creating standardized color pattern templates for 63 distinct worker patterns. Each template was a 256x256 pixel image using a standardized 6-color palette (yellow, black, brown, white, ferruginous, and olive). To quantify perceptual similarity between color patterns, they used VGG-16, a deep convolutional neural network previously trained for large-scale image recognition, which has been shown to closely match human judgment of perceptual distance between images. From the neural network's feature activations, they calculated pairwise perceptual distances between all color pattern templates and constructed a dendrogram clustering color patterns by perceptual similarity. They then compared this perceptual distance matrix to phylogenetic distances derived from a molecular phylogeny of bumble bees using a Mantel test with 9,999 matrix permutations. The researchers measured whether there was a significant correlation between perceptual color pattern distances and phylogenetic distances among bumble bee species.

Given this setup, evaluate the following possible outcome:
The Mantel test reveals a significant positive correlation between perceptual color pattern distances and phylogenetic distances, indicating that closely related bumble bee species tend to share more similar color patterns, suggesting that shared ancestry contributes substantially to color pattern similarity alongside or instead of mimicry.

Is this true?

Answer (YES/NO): NO